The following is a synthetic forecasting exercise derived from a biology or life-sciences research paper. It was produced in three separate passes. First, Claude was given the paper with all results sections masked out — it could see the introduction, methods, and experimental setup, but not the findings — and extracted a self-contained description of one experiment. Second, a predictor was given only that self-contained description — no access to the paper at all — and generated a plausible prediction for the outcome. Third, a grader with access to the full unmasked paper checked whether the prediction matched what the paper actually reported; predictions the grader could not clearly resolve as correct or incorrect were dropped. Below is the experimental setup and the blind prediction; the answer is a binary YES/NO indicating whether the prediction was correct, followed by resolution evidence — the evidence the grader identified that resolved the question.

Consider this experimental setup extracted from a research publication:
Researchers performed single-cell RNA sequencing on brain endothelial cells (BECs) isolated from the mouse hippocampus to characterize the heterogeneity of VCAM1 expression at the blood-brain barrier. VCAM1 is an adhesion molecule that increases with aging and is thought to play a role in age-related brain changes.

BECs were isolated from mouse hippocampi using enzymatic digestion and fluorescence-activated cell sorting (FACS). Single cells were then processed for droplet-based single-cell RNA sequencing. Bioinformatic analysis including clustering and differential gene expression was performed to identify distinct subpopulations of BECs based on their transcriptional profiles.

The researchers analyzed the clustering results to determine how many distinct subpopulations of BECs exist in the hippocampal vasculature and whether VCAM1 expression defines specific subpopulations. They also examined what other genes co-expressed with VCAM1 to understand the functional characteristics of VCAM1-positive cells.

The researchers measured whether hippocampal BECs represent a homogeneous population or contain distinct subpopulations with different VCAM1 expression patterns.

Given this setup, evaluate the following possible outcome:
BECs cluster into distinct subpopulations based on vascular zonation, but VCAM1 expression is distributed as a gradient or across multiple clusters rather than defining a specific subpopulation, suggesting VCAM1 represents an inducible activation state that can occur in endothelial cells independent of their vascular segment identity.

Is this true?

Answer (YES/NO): YES